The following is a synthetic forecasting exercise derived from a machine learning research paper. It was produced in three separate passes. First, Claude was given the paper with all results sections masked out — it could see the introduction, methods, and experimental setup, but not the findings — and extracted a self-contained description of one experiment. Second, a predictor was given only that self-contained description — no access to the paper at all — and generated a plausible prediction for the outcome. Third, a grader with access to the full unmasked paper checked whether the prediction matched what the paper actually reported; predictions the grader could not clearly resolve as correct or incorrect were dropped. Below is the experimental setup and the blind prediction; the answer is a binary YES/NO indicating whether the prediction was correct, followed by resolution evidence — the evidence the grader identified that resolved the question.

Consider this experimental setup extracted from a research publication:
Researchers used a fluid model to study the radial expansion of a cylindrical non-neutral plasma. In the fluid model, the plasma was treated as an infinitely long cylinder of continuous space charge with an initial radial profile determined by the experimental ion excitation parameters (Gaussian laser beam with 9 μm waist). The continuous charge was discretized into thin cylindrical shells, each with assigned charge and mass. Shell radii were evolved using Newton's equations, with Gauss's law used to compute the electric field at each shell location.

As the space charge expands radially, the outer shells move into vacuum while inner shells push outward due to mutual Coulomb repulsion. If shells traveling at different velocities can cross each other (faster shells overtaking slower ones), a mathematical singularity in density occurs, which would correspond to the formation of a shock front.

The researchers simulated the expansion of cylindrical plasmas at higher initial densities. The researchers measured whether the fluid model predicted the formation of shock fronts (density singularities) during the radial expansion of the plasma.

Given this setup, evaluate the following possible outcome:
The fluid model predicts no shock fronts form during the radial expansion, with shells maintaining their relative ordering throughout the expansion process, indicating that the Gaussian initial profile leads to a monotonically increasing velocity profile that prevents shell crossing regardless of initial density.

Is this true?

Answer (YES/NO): NO